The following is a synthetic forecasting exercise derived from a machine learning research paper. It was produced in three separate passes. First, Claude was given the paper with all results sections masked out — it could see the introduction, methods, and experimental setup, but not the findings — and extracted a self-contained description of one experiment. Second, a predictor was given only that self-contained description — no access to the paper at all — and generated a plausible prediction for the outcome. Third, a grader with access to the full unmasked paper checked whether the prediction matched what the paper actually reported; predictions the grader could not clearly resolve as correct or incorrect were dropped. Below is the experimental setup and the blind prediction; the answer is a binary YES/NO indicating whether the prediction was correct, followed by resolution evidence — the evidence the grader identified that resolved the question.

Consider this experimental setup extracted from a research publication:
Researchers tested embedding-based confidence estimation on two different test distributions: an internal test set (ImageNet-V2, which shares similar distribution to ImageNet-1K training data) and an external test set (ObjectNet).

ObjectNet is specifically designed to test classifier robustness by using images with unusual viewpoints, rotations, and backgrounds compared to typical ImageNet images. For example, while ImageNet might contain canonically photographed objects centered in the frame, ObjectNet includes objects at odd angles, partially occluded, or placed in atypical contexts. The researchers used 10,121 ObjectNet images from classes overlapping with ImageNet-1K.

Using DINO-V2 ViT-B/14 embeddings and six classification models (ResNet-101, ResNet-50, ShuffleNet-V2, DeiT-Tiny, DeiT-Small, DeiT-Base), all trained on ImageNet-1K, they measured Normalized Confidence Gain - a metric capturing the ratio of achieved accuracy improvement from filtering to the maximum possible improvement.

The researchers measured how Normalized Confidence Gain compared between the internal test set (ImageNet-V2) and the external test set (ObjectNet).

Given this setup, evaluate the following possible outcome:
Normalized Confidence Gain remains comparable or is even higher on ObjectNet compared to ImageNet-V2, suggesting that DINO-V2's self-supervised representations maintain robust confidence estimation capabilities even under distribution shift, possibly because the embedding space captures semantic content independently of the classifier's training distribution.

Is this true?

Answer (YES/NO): NO